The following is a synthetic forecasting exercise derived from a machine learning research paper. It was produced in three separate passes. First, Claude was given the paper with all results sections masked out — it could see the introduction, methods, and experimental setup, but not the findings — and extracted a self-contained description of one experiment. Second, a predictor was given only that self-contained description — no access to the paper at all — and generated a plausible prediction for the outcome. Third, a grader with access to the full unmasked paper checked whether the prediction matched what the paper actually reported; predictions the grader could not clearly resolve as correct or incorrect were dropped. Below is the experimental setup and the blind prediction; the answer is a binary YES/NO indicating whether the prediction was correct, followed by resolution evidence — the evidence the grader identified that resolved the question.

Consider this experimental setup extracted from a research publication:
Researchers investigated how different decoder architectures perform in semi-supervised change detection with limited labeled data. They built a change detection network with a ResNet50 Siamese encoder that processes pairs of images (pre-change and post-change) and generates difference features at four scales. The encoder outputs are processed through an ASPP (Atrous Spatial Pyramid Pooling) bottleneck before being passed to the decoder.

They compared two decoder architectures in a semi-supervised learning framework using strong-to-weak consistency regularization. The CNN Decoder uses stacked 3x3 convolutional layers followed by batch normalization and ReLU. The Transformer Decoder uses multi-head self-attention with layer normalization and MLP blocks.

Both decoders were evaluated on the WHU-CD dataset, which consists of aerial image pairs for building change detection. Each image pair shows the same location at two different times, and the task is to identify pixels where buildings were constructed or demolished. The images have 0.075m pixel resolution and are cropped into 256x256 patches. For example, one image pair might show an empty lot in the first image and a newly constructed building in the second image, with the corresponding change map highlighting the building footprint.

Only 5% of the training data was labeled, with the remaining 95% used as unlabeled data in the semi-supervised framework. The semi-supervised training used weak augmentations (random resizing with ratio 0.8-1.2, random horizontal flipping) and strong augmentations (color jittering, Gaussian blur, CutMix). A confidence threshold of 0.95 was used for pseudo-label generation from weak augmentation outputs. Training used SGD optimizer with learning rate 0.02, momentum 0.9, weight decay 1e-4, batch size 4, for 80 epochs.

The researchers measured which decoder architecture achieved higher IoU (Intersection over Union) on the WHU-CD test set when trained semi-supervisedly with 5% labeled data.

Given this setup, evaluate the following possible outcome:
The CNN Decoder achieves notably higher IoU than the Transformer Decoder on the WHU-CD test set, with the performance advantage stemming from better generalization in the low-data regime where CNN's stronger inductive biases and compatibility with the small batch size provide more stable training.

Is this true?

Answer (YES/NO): YES